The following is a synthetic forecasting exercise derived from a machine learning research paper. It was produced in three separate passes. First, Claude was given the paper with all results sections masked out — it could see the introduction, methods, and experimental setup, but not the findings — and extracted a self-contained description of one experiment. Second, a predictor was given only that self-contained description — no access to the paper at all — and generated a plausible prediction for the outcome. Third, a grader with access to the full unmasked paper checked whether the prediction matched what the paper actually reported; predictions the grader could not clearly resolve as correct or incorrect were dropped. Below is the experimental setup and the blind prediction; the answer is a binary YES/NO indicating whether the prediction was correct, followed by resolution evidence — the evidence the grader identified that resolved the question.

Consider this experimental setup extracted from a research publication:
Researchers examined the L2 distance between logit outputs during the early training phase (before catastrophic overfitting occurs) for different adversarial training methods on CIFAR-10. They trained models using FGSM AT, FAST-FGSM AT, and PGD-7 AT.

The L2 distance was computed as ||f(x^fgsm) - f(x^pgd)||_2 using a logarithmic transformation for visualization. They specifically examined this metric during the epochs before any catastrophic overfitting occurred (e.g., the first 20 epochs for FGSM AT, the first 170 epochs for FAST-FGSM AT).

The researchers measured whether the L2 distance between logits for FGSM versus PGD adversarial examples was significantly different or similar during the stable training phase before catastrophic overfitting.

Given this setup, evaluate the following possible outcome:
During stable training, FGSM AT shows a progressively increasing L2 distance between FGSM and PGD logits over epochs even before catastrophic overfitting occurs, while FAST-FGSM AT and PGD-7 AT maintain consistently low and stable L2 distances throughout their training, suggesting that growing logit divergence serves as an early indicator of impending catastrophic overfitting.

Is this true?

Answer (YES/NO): NO